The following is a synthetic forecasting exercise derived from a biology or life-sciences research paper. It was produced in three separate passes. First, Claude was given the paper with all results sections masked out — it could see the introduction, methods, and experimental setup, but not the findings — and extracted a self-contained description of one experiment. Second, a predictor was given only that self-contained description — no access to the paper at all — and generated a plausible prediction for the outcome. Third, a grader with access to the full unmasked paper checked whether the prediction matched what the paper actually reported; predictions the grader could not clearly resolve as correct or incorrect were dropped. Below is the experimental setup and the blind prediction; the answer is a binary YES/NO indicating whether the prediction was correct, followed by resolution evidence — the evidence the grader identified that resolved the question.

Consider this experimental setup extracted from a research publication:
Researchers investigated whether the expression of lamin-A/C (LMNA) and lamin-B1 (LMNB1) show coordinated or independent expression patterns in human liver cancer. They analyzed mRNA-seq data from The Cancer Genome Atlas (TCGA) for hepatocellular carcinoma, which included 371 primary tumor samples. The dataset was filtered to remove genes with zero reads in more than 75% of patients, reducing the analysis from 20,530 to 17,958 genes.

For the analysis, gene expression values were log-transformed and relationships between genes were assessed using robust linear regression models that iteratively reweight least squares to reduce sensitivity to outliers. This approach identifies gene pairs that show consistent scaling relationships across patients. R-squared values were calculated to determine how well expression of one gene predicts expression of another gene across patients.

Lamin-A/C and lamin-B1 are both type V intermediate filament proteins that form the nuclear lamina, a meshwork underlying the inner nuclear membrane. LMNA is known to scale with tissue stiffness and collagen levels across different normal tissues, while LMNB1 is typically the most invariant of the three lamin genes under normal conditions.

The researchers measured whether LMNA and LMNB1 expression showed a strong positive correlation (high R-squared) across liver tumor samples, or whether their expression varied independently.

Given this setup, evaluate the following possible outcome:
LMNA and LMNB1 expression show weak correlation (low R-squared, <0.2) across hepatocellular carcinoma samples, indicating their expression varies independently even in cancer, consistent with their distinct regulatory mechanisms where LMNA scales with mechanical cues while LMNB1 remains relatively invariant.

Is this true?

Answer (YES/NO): YES